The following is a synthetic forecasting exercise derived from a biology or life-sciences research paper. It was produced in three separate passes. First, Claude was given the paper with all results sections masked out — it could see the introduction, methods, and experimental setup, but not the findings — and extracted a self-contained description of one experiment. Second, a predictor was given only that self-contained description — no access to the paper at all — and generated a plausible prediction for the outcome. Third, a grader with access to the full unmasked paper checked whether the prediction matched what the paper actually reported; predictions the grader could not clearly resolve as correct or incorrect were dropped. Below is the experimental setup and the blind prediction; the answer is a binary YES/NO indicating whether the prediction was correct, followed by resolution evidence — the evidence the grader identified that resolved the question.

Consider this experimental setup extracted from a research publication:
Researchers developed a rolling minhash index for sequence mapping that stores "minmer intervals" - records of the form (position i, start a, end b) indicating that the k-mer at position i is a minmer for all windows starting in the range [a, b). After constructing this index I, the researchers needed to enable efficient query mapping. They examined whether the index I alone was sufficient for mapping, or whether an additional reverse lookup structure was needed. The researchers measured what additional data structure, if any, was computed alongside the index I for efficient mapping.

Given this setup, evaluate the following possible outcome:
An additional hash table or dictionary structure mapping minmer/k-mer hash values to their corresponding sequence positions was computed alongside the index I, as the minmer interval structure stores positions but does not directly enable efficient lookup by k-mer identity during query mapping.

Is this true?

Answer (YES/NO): YES